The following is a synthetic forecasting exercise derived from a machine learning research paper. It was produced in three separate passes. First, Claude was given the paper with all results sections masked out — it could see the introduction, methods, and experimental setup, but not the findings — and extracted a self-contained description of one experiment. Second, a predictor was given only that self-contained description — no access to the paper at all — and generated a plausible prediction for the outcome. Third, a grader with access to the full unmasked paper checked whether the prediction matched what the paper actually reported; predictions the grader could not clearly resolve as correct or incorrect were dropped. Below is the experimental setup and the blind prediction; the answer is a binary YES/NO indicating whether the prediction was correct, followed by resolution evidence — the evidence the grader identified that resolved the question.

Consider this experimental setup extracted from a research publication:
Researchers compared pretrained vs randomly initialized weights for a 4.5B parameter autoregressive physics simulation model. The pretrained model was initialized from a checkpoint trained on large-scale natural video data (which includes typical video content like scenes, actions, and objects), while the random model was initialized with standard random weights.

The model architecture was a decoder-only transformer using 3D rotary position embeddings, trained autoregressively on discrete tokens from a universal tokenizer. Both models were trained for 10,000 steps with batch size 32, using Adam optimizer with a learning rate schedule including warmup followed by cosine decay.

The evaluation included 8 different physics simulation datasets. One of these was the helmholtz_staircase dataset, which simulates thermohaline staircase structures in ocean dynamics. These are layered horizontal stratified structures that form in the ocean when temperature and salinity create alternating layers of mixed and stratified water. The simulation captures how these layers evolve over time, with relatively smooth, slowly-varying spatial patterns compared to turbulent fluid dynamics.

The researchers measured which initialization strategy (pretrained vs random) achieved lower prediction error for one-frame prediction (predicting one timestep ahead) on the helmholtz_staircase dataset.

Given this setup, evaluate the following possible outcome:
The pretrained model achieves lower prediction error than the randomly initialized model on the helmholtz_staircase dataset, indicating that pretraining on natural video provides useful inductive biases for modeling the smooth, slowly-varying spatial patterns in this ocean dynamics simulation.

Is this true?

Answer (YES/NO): NO